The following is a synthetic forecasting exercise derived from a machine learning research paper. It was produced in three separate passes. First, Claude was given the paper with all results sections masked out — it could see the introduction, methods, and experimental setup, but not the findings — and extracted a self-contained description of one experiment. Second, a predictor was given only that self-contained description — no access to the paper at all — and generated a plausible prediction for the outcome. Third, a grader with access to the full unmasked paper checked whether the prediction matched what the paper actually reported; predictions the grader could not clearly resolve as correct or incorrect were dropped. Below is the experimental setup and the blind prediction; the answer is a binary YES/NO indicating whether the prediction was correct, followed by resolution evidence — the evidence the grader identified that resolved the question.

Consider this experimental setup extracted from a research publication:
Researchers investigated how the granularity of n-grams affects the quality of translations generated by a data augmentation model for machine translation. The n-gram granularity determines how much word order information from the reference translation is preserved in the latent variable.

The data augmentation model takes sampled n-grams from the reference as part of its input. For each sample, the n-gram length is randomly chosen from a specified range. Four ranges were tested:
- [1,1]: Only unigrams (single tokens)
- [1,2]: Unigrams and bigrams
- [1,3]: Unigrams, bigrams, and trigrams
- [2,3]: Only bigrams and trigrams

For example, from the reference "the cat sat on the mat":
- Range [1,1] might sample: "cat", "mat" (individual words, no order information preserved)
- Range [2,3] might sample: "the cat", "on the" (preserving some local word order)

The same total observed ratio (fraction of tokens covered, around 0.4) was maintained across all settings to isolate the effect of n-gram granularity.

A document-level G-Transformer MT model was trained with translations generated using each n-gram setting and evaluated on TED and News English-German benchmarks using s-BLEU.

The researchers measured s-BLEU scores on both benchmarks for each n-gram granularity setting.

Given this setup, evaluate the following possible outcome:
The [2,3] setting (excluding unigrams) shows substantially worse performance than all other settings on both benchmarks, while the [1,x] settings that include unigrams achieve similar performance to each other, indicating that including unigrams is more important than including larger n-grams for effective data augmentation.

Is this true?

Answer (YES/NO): NO